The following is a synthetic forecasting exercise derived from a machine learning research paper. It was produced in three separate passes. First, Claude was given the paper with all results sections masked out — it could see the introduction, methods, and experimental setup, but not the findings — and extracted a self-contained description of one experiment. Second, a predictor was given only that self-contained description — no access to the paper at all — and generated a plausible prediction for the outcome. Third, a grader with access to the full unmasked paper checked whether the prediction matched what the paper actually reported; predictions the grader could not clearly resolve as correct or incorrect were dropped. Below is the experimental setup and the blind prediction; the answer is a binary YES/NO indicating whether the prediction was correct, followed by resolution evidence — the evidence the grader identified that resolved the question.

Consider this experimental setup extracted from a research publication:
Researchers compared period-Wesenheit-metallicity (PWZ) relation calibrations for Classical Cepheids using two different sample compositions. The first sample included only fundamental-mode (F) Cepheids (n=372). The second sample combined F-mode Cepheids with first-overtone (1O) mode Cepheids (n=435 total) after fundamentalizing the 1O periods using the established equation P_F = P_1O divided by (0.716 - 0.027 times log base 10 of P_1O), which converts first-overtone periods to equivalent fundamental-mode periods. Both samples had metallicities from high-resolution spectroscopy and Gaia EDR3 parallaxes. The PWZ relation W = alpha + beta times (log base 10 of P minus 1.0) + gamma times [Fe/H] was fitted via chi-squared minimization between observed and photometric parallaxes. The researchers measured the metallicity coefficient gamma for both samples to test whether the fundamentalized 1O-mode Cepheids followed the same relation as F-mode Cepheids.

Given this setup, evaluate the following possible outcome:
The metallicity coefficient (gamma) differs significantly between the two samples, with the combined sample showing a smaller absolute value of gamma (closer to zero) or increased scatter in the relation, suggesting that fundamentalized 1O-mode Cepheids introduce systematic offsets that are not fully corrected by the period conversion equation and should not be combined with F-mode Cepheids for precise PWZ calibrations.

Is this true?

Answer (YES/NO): NO